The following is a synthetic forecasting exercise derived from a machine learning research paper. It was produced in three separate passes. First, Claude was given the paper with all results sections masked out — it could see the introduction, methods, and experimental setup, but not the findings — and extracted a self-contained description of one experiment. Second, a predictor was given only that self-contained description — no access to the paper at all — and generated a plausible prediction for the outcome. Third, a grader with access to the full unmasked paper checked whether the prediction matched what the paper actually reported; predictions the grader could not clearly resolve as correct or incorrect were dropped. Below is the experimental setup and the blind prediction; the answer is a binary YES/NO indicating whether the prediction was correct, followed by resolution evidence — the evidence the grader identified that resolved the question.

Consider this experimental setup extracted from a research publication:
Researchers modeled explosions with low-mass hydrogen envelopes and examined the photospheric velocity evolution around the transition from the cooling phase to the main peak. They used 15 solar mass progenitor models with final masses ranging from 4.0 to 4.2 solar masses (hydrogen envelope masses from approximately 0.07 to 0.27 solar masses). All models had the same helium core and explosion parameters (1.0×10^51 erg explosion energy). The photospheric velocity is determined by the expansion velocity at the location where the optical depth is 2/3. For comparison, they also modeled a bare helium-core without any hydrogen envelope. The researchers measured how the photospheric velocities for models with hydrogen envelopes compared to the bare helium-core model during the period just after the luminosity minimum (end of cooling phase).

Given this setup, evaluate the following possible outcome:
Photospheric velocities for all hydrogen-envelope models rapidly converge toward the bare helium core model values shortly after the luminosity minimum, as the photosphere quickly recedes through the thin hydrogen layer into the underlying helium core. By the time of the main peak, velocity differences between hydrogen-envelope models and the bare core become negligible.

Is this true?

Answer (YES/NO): NO